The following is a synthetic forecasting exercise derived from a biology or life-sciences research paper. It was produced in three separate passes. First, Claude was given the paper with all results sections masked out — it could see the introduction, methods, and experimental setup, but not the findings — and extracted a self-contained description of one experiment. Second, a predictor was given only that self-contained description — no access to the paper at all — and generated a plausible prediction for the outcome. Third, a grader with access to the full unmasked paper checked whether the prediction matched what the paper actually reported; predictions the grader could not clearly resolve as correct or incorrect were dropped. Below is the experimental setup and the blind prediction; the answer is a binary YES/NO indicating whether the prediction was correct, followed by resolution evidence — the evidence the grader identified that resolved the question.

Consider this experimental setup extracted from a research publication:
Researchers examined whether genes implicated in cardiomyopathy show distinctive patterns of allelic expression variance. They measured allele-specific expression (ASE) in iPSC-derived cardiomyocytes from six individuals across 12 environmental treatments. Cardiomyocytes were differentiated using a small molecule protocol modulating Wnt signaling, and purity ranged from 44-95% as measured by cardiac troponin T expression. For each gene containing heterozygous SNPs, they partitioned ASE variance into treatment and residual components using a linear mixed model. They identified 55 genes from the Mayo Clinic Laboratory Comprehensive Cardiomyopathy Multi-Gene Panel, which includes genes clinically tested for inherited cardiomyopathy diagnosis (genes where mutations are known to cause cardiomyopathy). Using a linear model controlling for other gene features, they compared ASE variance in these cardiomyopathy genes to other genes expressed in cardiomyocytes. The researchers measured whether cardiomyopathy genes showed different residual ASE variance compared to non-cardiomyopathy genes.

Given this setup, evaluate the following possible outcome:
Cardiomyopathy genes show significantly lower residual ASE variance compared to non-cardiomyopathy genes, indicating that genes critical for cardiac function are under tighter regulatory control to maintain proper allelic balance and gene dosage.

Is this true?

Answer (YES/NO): NO